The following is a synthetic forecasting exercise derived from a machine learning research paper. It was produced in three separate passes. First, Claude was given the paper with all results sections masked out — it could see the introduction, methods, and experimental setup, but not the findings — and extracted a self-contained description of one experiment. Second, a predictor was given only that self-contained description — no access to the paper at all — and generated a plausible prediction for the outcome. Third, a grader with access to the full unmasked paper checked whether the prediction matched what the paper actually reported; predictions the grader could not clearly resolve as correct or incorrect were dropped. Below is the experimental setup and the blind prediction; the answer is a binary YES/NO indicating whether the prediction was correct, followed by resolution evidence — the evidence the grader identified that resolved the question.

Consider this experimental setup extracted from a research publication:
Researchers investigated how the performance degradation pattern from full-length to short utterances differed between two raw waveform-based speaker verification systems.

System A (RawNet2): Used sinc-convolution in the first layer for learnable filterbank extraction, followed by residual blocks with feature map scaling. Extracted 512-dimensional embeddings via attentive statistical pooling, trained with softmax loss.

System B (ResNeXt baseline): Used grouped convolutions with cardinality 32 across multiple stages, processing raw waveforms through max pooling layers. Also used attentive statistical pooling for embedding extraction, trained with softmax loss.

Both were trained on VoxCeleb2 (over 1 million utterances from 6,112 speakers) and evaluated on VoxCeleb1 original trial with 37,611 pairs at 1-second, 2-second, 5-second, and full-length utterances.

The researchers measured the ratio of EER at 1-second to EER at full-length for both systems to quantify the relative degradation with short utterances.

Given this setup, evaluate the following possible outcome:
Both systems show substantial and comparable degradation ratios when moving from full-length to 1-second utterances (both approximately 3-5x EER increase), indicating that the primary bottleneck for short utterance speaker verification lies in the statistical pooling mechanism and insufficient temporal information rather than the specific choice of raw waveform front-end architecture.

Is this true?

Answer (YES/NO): NO